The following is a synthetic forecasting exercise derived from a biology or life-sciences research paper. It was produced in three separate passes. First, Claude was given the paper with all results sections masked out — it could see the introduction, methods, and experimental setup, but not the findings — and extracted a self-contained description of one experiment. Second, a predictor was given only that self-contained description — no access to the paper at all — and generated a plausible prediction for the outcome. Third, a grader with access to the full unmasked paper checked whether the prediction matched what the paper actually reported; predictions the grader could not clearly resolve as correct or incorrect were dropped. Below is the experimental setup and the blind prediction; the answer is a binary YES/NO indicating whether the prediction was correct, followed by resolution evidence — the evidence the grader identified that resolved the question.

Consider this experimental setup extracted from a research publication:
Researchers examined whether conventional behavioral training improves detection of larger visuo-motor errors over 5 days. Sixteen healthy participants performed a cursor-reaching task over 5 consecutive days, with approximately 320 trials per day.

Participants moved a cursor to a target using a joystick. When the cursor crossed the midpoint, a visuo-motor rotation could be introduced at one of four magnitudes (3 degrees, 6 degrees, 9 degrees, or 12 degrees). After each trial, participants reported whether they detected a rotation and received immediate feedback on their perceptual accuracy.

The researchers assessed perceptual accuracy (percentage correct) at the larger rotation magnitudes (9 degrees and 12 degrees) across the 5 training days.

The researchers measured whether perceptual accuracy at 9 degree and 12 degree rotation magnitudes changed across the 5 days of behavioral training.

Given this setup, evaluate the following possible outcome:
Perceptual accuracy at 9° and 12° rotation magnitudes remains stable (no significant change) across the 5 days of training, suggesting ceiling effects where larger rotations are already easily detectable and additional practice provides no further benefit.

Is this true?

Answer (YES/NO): NO